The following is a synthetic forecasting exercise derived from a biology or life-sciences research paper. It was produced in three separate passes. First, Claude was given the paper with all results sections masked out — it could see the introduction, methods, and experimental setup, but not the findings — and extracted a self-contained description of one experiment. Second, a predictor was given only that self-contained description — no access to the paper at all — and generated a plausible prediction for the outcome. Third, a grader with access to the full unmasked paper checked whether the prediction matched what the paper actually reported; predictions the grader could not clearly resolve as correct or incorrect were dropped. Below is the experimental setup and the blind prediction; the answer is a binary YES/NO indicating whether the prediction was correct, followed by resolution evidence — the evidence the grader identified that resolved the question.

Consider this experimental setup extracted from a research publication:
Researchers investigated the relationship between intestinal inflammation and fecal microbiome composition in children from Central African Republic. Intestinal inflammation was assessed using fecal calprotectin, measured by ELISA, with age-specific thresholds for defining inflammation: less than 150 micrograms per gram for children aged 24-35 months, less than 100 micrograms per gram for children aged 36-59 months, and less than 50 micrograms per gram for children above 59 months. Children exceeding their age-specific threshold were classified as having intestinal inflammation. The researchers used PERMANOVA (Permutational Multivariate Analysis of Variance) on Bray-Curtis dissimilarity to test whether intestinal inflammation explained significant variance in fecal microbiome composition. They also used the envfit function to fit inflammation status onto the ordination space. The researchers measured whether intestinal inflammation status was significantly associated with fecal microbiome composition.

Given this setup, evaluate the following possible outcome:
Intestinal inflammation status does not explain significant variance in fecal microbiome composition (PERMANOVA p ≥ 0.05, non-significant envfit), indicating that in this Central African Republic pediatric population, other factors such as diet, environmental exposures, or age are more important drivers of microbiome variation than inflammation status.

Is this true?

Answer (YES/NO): YES